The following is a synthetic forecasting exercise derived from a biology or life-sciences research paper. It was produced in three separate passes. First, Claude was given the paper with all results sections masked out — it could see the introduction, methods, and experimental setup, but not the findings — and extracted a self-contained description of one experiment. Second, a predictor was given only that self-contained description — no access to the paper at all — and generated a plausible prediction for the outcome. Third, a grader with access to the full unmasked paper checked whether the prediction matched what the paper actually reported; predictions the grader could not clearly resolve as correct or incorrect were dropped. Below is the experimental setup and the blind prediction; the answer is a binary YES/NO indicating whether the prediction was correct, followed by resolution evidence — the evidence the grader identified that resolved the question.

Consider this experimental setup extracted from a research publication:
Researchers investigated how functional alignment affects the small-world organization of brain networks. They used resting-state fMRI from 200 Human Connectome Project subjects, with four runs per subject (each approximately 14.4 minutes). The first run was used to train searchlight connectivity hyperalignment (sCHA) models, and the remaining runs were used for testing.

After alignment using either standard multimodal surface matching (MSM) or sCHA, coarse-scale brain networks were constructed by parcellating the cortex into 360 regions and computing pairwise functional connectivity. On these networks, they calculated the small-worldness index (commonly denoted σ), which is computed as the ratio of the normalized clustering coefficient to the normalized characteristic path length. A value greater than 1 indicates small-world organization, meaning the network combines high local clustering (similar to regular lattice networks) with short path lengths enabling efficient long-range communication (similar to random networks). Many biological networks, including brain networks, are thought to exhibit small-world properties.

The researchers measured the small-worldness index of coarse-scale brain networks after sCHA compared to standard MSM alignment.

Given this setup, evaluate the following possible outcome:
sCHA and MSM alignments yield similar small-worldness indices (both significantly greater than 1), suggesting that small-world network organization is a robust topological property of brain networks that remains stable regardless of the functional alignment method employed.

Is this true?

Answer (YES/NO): NO